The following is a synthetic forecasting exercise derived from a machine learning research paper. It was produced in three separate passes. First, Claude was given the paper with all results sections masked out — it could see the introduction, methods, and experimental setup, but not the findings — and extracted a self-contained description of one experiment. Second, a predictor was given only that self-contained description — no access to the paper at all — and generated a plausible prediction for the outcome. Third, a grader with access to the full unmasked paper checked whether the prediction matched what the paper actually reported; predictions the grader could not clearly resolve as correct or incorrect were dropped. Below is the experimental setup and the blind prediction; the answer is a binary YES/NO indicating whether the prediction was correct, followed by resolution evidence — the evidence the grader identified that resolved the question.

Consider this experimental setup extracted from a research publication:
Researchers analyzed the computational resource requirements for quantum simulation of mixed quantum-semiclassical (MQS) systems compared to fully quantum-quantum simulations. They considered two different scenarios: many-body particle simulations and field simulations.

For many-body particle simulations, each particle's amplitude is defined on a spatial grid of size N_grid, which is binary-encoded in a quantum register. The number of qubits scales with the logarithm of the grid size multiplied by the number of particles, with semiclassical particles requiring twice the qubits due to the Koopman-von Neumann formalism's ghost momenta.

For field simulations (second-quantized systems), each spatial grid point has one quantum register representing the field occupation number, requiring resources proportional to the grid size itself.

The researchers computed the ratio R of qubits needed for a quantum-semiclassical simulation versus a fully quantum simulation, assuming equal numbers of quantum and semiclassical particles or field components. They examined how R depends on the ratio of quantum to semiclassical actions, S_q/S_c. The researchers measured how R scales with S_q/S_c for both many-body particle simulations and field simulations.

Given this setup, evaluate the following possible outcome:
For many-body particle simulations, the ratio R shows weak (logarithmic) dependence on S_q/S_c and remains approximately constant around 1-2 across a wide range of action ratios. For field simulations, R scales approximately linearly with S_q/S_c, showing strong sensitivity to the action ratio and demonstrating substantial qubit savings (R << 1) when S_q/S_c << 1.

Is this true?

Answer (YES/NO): NO